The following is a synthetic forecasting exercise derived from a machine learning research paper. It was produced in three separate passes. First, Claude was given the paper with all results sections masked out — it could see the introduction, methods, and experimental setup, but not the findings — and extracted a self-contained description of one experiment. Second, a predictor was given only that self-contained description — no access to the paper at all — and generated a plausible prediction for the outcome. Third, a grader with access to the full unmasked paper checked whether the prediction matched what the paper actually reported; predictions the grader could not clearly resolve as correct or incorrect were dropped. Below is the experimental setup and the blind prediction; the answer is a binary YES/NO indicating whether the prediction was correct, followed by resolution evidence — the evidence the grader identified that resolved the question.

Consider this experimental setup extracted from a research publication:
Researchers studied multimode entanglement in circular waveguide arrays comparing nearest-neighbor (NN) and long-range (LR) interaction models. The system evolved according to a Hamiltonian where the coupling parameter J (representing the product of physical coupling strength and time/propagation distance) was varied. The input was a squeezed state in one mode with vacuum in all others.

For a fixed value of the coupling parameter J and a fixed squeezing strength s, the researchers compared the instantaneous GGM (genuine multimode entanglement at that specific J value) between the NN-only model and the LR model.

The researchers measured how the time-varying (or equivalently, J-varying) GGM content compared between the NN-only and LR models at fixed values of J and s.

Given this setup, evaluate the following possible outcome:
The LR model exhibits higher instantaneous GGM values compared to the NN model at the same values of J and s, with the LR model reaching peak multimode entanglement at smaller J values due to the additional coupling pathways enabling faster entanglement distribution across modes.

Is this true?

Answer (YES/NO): NO